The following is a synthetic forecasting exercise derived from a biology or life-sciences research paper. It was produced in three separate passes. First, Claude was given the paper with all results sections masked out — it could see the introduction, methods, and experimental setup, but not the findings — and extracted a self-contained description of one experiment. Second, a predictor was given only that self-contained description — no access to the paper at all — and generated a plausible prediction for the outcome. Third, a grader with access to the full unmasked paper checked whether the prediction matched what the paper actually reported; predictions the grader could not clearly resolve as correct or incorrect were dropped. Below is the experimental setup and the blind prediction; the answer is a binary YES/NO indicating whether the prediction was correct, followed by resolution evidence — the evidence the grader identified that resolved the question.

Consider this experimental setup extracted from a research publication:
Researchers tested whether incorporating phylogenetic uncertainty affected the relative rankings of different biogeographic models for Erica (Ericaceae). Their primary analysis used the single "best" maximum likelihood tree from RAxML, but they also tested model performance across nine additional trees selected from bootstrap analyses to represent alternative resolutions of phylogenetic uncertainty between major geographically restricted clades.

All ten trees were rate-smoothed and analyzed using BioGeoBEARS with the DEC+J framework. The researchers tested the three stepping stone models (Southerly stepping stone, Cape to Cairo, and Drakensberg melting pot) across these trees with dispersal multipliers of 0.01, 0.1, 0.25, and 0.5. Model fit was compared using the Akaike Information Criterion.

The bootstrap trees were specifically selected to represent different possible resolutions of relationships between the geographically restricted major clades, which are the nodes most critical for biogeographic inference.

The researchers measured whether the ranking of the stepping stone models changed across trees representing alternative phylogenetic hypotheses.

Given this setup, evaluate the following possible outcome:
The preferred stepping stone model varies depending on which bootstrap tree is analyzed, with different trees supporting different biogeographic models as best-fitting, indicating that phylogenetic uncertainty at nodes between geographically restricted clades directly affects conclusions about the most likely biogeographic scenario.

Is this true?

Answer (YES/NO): YES